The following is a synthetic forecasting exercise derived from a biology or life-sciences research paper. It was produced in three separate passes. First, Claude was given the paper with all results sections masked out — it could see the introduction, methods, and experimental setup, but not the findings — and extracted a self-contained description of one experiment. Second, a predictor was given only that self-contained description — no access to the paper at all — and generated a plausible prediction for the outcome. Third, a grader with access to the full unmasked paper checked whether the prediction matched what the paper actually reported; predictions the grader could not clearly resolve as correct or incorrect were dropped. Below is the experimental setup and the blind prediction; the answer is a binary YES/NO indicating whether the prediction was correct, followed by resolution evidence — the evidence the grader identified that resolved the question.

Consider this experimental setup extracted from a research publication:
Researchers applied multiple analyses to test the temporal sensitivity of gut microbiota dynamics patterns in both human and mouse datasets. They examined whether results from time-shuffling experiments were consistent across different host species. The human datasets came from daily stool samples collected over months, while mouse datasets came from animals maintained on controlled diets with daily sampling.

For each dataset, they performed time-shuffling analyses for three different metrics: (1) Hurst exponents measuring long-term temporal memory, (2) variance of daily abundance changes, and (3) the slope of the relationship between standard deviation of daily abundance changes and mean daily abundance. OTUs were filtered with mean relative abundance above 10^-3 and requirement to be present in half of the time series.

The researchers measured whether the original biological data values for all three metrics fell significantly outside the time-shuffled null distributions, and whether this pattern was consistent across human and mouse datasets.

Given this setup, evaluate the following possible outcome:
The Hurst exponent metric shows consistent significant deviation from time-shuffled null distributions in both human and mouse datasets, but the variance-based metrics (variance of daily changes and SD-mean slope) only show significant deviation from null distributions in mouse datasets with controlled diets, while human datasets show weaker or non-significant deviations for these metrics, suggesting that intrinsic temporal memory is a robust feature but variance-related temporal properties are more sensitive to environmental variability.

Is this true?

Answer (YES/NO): NO